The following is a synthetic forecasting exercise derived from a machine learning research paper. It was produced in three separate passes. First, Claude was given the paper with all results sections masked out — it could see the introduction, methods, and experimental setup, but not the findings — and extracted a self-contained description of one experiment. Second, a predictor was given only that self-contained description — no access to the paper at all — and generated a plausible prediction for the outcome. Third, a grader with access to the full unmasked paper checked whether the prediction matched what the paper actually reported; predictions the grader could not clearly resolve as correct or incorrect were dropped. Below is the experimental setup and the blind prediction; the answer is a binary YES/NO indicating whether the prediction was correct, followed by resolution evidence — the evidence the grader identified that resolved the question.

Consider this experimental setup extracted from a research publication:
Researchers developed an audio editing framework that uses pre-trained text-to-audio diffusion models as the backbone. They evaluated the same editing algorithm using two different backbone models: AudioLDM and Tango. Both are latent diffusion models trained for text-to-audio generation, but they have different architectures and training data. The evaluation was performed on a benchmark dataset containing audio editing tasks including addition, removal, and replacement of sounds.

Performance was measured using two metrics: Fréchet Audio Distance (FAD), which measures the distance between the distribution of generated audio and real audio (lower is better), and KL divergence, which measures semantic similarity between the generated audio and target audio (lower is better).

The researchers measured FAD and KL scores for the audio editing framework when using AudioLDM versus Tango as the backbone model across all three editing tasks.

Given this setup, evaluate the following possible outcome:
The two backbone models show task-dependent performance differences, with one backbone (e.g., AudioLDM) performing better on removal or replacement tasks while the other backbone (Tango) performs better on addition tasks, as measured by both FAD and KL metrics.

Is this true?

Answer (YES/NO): NO